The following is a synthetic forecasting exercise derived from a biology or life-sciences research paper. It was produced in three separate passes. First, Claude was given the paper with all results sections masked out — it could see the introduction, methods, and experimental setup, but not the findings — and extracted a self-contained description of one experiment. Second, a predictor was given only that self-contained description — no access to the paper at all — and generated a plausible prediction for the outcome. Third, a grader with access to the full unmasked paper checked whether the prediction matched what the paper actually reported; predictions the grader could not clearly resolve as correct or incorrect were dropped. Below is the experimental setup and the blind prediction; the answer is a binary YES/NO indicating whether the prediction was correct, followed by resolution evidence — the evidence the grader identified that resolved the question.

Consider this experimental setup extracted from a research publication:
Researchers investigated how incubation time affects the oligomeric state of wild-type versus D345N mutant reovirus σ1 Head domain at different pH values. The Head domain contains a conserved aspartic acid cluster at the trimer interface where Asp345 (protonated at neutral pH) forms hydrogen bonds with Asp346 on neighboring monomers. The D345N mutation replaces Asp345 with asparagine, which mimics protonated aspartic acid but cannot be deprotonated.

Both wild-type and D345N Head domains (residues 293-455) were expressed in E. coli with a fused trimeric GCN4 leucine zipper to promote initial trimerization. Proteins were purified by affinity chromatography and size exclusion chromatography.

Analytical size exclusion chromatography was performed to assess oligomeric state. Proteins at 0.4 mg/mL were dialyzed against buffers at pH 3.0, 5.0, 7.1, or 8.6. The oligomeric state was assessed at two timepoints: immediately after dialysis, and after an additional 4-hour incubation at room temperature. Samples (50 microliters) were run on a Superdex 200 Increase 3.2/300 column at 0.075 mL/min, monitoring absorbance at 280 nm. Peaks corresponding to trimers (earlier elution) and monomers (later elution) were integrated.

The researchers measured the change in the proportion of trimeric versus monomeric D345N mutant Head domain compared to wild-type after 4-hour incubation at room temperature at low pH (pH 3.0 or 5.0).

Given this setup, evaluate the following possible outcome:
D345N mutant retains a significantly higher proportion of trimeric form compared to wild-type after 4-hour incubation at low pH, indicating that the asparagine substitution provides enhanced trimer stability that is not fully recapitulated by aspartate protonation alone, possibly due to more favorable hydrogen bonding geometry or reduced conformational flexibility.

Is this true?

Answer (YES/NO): NO